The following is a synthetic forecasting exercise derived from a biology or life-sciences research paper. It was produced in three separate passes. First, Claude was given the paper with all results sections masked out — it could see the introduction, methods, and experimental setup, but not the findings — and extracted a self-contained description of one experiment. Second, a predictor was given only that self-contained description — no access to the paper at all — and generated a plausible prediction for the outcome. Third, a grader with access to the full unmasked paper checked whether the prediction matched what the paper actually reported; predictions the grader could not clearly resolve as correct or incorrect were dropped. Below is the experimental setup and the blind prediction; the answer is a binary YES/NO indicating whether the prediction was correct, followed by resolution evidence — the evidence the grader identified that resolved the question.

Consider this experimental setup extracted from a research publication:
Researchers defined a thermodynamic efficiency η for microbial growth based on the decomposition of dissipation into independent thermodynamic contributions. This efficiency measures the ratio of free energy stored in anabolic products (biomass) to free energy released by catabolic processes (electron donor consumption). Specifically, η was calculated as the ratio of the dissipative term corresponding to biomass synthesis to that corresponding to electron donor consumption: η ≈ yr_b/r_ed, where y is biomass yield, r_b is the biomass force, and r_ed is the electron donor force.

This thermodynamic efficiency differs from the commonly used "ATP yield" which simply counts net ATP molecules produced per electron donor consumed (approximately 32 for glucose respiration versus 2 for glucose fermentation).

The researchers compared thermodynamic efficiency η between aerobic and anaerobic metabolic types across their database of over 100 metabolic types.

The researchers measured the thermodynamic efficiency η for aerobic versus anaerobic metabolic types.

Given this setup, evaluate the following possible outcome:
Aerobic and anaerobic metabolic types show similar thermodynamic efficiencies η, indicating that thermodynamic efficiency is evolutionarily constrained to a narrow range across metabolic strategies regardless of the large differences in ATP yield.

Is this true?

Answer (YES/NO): NO